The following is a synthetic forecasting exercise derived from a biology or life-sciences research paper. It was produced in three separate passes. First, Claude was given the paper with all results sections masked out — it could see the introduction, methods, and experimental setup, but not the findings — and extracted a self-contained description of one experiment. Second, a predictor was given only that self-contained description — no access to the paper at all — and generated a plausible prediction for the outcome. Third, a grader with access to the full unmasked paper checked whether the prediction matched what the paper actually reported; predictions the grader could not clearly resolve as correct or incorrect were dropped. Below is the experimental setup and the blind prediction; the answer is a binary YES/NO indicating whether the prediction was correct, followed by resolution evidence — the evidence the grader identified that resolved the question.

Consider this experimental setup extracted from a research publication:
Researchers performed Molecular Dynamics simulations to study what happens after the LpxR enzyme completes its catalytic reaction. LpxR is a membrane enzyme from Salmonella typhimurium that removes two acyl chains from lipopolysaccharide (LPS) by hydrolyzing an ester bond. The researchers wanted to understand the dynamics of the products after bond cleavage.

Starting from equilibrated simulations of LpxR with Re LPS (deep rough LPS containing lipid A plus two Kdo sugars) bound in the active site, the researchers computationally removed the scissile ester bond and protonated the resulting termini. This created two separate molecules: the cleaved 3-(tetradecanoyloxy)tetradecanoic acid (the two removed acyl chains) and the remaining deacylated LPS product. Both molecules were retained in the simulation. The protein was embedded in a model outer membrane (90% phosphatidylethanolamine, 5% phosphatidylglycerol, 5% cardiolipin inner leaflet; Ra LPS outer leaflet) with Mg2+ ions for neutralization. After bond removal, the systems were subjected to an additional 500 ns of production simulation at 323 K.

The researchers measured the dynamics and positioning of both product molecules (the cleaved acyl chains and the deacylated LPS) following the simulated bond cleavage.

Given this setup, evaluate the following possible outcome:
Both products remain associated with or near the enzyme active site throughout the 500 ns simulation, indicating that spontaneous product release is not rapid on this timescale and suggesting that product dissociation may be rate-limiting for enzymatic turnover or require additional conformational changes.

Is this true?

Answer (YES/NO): NO